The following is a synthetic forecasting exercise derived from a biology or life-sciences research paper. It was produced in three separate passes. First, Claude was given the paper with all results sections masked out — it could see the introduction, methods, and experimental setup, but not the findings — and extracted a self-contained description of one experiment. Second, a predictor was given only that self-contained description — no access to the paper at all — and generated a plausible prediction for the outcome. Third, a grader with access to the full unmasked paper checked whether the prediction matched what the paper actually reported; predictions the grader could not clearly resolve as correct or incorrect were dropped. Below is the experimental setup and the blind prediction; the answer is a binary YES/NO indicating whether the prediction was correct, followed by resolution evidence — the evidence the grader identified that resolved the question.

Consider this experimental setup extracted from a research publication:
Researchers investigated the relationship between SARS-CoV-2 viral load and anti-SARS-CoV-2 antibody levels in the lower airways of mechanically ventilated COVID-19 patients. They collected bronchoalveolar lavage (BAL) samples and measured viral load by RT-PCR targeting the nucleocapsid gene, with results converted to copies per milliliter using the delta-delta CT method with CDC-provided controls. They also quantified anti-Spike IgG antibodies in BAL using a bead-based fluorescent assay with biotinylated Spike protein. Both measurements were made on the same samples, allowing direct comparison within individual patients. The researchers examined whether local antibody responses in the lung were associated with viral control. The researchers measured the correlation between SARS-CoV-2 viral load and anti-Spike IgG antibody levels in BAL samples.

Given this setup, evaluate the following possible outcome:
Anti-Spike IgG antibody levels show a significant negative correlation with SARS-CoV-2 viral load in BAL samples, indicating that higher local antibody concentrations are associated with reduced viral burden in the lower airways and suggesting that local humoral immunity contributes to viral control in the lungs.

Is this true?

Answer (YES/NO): NO